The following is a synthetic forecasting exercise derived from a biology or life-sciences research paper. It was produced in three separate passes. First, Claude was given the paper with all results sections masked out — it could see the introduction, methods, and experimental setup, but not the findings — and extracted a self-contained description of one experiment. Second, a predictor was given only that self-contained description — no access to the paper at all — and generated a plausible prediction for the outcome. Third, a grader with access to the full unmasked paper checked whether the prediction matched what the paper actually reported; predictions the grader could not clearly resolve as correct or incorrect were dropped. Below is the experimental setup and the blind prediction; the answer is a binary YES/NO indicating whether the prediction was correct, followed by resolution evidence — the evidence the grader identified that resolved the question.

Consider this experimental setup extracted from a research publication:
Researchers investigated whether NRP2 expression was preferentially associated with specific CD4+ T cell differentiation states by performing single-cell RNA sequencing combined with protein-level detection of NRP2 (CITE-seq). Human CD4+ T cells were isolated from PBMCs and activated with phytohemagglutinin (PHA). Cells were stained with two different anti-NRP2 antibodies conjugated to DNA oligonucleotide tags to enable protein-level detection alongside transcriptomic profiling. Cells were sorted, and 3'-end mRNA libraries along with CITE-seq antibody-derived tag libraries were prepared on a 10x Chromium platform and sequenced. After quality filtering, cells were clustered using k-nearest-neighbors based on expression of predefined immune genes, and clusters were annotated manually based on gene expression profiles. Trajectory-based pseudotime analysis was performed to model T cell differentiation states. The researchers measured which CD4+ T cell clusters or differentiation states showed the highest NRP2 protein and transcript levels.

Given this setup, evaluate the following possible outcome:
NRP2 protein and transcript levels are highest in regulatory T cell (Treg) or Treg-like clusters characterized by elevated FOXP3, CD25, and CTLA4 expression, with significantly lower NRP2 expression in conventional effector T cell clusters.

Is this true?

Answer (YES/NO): NO